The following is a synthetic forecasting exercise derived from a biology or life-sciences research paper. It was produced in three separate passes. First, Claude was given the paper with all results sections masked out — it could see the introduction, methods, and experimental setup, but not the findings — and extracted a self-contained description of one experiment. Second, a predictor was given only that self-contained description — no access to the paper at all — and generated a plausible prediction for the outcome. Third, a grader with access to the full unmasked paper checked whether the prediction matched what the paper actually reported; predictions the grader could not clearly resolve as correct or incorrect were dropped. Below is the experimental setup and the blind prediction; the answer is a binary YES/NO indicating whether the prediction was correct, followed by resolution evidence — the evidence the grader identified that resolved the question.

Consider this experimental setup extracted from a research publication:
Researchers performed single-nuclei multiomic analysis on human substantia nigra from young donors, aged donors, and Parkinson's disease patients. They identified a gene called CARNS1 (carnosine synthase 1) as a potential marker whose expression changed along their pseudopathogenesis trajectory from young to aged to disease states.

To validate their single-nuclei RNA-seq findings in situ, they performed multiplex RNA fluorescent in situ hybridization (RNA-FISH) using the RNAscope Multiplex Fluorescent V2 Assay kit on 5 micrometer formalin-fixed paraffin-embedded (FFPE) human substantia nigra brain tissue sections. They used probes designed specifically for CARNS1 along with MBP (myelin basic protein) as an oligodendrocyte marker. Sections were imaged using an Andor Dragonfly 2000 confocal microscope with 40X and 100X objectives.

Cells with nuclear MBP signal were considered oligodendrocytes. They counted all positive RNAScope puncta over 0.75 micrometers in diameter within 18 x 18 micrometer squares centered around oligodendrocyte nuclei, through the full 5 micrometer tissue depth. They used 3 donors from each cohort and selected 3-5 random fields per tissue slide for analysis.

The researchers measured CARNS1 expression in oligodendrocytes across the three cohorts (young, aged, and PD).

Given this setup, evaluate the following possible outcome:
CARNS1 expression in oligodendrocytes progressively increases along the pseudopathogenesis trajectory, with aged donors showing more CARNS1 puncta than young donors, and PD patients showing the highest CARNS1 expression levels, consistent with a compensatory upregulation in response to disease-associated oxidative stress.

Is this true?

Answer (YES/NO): NO